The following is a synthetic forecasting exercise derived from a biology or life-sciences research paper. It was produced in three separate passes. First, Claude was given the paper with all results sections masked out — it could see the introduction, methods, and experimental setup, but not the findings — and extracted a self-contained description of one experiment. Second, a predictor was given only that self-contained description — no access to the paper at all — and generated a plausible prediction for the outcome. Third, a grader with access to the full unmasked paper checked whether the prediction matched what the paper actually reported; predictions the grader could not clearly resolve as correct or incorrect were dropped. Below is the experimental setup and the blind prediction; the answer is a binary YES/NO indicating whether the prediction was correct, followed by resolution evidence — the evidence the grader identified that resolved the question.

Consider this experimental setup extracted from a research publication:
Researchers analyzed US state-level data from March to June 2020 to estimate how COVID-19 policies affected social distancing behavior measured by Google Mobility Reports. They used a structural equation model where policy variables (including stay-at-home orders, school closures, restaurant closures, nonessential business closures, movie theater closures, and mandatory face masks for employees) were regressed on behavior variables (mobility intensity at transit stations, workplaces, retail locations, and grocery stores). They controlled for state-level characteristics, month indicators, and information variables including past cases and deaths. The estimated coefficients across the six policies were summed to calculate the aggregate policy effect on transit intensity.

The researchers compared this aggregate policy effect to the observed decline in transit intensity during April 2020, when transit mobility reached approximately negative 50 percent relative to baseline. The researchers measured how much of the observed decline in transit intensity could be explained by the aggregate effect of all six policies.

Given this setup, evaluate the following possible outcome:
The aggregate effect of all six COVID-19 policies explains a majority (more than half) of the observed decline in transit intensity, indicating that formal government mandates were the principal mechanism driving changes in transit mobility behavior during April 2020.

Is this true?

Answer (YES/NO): NO